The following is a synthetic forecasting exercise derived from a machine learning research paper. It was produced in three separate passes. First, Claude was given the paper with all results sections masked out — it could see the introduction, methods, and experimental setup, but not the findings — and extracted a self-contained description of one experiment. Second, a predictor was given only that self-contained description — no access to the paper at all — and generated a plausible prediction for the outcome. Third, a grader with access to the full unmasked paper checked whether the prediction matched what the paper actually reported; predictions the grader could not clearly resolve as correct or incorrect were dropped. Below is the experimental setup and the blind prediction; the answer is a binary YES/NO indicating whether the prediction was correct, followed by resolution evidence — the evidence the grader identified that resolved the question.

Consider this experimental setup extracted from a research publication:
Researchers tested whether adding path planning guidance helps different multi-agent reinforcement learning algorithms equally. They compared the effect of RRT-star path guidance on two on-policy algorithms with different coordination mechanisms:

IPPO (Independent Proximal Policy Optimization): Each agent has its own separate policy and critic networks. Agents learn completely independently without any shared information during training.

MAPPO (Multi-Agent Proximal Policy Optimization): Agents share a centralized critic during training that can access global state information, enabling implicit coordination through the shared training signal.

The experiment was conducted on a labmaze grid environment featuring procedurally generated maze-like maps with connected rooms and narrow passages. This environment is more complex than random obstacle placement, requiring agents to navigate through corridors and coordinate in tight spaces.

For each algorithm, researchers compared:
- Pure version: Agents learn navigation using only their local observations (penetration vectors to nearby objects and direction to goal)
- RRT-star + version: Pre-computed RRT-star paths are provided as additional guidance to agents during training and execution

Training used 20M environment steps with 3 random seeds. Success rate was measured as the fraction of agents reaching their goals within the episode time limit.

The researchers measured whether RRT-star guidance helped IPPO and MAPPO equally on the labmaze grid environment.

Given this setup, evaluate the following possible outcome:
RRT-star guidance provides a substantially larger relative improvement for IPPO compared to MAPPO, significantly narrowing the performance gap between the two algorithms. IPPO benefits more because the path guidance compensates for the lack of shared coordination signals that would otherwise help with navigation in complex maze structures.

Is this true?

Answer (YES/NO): YES